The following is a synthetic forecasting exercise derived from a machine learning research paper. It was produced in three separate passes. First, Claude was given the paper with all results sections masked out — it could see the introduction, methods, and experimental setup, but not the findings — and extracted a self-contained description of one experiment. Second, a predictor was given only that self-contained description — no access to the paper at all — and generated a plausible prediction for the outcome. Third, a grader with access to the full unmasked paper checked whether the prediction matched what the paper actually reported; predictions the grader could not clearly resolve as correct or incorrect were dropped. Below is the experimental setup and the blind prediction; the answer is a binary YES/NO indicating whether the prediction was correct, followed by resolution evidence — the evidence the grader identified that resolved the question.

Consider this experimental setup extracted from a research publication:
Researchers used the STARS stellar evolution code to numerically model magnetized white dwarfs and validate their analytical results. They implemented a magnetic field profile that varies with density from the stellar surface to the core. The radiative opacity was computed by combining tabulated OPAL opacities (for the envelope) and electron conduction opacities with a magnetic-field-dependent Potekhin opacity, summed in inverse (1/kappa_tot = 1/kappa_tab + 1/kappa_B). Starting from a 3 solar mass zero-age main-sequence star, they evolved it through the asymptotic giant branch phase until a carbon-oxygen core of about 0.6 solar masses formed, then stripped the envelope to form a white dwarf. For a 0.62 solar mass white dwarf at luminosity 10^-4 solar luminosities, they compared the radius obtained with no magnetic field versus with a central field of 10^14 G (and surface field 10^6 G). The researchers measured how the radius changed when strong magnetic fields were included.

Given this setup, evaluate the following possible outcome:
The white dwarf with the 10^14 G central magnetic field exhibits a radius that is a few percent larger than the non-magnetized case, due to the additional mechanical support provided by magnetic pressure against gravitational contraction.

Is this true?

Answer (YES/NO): YES